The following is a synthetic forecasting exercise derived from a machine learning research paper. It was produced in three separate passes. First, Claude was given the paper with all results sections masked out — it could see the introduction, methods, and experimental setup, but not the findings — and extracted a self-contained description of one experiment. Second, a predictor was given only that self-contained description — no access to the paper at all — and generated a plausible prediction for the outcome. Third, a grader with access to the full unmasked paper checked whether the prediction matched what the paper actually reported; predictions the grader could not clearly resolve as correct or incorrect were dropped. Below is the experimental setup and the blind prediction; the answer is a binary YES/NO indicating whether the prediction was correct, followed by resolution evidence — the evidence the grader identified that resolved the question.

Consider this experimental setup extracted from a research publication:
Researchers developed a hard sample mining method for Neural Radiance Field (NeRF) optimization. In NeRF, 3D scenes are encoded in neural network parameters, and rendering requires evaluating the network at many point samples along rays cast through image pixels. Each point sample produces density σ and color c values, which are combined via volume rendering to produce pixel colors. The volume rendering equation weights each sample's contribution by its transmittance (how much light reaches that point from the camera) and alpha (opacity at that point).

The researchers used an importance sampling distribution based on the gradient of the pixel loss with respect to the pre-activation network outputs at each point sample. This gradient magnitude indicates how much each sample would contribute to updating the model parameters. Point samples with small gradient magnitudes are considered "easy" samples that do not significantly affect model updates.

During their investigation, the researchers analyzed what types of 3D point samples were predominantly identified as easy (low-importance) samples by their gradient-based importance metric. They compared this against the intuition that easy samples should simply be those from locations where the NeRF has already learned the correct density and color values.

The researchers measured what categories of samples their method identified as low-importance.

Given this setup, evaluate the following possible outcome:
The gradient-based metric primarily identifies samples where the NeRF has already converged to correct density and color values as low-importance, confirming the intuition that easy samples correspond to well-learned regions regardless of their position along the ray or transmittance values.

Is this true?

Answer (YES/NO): NO